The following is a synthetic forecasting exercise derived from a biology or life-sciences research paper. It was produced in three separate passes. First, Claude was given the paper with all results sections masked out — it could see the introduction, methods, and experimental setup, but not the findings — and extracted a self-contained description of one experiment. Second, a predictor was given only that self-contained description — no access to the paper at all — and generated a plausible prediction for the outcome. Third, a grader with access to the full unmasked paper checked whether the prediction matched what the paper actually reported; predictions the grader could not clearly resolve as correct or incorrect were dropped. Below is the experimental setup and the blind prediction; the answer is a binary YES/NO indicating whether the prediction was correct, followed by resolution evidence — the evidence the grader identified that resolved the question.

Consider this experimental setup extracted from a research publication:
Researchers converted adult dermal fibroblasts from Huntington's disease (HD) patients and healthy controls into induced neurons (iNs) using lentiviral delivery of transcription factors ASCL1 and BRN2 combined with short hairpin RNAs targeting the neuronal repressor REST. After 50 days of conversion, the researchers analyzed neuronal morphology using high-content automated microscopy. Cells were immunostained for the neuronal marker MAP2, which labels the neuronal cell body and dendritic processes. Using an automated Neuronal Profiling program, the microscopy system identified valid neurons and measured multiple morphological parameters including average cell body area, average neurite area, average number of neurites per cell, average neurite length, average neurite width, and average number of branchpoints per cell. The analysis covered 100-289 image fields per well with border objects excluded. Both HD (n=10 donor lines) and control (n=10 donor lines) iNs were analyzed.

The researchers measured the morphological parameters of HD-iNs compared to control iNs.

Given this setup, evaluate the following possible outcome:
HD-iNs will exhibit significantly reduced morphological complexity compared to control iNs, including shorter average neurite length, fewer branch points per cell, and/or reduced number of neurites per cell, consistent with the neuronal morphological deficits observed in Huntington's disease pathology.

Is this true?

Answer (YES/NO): YES